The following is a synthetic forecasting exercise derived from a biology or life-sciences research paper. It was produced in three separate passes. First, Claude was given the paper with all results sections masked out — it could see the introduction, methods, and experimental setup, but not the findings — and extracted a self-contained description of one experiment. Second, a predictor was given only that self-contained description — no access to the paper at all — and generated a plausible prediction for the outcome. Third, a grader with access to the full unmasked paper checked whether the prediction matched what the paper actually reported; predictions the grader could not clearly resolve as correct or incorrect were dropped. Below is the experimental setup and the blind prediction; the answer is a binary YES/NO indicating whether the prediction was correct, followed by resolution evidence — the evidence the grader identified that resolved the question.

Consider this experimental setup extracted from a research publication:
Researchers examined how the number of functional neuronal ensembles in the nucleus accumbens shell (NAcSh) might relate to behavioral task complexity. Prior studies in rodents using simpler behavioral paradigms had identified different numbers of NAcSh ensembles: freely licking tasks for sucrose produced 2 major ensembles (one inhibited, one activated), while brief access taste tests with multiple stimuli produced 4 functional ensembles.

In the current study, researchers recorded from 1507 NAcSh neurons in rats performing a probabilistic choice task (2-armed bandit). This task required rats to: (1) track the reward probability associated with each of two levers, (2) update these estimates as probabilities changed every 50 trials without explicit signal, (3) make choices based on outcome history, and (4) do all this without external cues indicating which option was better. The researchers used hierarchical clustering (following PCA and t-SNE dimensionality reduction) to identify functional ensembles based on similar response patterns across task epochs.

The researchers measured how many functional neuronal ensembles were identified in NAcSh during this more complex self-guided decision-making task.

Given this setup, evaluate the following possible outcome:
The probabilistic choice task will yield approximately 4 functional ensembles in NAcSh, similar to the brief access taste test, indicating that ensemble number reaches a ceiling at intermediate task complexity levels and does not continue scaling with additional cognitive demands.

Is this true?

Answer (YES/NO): NO